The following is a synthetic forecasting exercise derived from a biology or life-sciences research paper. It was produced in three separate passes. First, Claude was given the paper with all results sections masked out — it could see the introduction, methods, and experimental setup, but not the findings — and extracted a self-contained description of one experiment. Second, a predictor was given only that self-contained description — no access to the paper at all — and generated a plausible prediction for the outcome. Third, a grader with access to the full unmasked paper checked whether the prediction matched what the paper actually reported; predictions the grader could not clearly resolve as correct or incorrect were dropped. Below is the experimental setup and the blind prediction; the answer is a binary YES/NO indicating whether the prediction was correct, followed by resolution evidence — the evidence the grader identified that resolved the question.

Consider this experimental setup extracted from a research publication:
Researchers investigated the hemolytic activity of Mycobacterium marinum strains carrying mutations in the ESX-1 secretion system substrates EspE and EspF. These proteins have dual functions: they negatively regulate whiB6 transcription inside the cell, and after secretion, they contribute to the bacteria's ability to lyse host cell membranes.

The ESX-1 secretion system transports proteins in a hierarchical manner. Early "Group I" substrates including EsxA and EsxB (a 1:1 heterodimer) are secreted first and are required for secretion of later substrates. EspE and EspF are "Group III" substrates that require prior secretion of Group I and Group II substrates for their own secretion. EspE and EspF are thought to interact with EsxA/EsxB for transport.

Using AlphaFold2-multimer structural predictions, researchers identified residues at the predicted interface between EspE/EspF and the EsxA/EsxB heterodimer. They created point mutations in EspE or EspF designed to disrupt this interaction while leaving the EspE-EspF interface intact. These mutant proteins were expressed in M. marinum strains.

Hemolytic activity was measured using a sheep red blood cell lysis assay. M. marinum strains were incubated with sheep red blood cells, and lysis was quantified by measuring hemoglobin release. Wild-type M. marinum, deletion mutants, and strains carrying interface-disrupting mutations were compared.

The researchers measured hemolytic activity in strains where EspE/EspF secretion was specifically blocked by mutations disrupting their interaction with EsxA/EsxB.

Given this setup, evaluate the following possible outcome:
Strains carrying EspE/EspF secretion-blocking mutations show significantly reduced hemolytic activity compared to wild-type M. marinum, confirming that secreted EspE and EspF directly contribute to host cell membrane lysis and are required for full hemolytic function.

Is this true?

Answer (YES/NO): YES